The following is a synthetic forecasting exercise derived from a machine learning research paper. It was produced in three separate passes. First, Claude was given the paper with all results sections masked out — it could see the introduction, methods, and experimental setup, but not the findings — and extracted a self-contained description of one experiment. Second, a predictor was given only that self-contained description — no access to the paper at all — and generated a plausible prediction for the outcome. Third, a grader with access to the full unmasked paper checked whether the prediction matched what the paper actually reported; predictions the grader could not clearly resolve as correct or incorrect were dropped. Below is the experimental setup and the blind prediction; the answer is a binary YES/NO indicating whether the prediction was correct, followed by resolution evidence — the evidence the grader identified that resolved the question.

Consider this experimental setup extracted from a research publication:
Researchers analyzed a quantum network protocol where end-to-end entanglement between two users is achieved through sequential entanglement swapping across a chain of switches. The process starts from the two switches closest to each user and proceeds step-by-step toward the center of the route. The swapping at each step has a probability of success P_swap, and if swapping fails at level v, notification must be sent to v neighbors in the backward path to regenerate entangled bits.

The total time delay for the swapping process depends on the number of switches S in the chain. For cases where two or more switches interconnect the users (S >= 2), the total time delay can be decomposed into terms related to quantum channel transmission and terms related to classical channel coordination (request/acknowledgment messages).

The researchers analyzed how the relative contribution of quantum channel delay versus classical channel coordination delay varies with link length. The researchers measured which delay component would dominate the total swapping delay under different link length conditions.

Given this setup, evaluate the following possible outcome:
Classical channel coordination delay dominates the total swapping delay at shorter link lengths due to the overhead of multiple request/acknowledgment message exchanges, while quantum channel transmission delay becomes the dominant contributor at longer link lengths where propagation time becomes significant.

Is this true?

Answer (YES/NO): NO